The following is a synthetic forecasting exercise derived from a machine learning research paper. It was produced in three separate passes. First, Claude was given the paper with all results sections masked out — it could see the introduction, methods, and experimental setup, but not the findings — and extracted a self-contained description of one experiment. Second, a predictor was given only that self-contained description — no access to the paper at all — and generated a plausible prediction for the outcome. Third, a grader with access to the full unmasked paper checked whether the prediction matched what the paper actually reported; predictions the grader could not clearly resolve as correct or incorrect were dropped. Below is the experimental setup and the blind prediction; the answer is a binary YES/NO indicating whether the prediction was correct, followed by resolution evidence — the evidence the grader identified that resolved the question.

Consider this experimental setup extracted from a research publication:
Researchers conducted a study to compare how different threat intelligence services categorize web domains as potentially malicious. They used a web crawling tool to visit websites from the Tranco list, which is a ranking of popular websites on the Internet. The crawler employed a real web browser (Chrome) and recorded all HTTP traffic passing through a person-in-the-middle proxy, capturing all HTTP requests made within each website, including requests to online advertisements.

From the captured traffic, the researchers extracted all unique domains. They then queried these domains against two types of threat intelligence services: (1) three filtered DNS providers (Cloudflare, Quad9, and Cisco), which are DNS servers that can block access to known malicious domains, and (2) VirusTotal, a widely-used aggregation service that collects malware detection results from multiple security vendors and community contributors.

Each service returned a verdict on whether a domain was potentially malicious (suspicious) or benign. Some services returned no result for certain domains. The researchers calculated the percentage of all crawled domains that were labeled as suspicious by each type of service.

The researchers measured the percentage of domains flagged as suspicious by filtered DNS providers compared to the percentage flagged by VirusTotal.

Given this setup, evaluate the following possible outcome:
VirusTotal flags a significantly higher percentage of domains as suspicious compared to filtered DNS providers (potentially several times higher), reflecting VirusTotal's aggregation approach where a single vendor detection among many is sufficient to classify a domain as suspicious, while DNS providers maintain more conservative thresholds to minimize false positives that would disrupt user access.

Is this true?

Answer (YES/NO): YES